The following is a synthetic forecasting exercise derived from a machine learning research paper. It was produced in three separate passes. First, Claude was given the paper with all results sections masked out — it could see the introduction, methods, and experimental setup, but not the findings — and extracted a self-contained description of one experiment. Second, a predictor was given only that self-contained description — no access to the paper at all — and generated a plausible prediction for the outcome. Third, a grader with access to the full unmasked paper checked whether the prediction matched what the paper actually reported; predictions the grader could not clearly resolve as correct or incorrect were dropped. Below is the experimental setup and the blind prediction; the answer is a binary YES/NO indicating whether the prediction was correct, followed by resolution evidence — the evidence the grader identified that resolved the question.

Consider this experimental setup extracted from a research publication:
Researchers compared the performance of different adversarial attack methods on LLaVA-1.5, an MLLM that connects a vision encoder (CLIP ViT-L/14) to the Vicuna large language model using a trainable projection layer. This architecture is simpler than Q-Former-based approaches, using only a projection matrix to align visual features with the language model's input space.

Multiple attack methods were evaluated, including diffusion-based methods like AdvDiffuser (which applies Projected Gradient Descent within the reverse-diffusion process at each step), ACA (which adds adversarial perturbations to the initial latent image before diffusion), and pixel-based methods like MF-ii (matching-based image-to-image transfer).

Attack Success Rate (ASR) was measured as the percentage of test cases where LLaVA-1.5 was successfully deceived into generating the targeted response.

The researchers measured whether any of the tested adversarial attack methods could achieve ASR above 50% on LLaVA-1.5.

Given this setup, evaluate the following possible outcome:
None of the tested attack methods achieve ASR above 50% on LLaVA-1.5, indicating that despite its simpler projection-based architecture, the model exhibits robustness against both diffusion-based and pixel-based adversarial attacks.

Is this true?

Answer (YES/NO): YES